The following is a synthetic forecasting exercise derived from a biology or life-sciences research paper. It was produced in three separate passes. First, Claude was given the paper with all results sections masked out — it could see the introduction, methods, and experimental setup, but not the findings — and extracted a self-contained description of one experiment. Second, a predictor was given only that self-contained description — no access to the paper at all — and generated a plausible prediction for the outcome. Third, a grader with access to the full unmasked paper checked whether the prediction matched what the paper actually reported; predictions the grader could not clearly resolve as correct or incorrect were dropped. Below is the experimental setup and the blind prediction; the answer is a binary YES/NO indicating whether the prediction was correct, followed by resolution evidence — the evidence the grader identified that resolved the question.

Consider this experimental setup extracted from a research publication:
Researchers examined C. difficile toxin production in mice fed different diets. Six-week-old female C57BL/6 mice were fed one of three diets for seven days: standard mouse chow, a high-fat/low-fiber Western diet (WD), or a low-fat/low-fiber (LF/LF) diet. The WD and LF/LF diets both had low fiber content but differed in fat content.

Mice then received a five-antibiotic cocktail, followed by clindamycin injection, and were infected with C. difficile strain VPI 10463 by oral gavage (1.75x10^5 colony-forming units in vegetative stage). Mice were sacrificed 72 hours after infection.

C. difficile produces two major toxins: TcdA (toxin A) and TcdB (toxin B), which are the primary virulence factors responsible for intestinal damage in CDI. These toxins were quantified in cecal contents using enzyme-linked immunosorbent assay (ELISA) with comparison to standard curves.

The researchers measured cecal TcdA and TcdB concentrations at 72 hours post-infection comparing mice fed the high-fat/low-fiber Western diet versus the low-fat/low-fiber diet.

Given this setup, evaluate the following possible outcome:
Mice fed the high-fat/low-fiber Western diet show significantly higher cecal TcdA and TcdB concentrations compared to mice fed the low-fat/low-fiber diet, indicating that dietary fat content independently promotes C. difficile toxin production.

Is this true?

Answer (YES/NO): NO